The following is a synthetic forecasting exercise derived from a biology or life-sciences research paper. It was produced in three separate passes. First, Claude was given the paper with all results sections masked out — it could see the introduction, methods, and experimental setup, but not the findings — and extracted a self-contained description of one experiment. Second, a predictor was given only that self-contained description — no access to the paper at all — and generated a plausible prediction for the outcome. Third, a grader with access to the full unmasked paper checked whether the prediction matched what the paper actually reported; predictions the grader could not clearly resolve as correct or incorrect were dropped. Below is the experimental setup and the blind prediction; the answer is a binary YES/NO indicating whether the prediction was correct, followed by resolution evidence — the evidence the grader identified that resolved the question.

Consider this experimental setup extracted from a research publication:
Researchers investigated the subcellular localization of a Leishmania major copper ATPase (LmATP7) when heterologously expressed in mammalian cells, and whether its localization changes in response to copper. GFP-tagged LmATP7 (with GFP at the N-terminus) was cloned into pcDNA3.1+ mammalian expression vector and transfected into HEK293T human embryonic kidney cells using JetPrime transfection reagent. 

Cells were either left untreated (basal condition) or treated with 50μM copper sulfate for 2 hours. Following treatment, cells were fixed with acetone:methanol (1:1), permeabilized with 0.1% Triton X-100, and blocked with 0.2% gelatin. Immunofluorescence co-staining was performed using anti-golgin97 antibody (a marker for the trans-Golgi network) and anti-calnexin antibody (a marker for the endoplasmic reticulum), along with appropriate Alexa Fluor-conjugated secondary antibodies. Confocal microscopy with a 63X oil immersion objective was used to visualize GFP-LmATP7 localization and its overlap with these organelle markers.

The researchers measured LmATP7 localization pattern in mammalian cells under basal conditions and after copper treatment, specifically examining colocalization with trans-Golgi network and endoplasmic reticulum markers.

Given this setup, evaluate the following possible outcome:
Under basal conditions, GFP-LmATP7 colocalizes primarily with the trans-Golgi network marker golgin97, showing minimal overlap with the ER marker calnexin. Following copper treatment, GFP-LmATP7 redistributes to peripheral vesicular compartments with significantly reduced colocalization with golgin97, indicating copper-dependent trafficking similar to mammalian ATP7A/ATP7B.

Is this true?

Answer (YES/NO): NO